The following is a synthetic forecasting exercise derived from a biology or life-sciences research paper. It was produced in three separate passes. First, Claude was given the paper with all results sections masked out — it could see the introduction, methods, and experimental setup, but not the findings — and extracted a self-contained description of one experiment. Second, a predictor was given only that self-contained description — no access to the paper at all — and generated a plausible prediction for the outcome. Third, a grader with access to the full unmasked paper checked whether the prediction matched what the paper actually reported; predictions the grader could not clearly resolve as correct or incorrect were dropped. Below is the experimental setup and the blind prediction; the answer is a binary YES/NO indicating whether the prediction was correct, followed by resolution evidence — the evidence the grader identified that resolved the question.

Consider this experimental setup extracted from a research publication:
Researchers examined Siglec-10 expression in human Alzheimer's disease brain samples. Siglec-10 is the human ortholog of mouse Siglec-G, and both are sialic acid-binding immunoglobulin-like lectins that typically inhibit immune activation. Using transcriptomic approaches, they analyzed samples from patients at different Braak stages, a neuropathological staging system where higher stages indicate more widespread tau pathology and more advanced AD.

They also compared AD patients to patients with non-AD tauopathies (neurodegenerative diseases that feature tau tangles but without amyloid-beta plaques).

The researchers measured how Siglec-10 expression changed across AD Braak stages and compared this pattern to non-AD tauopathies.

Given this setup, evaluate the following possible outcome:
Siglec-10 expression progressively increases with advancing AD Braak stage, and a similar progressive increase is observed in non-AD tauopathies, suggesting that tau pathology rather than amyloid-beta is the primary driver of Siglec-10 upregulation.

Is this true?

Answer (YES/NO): NO